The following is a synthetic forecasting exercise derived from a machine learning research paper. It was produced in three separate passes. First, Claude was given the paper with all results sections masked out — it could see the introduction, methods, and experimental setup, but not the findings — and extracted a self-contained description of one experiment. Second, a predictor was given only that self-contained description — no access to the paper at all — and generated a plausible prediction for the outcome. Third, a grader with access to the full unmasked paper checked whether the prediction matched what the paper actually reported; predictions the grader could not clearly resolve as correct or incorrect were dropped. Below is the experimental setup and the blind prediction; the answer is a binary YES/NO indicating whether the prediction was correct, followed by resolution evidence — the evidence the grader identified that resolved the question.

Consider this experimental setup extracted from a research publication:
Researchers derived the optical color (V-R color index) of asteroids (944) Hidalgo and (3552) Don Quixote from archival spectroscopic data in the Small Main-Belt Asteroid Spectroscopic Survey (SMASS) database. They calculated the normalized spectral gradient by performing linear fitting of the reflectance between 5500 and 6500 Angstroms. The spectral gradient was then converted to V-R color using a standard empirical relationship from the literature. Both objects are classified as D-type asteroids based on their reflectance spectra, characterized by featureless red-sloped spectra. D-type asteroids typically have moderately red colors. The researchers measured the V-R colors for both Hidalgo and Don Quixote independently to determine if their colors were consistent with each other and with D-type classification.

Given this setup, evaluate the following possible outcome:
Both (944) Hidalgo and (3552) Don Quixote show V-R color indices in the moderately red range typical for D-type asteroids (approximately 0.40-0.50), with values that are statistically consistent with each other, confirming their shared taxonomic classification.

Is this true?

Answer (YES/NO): YES